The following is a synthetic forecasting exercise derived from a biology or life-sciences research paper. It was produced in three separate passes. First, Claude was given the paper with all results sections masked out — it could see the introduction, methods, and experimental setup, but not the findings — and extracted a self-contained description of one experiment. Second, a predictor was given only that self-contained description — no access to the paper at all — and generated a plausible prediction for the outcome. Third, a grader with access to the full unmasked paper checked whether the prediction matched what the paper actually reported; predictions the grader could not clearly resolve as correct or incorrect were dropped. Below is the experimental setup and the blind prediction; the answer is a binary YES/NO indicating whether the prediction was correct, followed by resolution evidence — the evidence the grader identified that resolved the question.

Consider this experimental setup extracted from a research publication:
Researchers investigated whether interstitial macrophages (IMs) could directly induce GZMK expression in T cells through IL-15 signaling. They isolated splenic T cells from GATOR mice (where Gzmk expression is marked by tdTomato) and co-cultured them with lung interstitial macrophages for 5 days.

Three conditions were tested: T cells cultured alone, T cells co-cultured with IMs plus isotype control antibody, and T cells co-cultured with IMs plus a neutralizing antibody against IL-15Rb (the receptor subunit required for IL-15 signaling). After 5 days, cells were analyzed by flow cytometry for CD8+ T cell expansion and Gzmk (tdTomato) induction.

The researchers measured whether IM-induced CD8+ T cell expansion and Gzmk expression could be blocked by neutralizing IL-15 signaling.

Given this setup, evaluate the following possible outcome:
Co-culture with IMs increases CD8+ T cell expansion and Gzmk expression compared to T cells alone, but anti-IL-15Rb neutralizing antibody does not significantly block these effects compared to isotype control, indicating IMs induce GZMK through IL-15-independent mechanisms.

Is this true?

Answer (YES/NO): NO